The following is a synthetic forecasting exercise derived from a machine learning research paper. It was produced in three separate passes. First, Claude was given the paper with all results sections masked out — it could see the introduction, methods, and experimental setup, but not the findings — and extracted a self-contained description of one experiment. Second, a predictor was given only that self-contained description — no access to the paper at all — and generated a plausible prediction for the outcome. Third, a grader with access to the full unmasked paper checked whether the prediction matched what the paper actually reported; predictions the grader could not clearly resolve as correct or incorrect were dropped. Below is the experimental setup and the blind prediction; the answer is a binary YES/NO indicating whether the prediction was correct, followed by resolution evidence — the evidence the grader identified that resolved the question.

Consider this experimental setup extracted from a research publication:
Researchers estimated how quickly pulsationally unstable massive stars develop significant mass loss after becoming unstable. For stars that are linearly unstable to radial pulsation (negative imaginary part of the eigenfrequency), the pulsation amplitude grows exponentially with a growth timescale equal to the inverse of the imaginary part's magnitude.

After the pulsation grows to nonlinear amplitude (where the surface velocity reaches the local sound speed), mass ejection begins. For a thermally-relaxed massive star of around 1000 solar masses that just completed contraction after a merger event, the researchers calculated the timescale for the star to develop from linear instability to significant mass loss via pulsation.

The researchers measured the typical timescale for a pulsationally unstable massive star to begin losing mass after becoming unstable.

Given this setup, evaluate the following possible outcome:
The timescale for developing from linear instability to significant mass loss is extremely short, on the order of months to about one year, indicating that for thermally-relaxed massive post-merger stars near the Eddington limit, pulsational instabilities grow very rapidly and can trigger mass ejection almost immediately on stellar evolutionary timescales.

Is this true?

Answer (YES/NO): NO